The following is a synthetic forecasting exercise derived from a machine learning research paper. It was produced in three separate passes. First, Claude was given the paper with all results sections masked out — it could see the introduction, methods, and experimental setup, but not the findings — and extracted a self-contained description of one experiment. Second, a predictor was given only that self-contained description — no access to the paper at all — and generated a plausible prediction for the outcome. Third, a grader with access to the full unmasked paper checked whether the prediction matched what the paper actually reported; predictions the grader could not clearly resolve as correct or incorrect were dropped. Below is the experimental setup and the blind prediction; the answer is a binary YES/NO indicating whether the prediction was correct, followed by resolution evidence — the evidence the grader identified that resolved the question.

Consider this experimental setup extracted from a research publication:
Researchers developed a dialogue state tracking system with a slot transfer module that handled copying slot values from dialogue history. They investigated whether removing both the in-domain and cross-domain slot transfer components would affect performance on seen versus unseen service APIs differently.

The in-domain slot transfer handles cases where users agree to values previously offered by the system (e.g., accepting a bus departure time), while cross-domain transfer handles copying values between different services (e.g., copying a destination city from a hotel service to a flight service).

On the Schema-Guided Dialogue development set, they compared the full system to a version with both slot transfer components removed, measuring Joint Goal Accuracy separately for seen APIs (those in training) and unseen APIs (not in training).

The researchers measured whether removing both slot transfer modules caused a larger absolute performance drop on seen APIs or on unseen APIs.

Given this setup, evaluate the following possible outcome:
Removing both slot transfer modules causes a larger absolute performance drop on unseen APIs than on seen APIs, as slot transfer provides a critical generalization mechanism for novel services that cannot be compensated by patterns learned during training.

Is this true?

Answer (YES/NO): NO